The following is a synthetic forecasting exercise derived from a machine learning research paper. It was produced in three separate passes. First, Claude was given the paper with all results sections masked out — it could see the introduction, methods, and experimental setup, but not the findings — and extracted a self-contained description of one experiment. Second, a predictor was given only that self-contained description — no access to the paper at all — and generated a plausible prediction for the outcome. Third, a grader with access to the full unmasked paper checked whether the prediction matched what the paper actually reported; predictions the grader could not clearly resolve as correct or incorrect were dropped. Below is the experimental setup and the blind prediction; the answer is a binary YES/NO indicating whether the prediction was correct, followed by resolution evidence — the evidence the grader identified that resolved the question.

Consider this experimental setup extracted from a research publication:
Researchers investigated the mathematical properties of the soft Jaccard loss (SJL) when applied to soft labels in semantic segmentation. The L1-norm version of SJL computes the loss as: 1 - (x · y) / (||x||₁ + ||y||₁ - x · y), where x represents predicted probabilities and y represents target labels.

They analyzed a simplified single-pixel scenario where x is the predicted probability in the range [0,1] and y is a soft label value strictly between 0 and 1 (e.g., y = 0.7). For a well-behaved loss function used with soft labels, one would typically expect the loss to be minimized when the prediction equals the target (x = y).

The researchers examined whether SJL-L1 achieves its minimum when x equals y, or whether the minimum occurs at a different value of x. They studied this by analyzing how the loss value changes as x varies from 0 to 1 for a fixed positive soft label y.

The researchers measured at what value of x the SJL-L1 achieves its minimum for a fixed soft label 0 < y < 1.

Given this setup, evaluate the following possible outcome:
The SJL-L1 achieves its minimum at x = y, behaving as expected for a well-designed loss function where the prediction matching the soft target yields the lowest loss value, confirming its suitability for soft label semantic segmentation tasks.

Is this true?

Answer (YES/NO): NO